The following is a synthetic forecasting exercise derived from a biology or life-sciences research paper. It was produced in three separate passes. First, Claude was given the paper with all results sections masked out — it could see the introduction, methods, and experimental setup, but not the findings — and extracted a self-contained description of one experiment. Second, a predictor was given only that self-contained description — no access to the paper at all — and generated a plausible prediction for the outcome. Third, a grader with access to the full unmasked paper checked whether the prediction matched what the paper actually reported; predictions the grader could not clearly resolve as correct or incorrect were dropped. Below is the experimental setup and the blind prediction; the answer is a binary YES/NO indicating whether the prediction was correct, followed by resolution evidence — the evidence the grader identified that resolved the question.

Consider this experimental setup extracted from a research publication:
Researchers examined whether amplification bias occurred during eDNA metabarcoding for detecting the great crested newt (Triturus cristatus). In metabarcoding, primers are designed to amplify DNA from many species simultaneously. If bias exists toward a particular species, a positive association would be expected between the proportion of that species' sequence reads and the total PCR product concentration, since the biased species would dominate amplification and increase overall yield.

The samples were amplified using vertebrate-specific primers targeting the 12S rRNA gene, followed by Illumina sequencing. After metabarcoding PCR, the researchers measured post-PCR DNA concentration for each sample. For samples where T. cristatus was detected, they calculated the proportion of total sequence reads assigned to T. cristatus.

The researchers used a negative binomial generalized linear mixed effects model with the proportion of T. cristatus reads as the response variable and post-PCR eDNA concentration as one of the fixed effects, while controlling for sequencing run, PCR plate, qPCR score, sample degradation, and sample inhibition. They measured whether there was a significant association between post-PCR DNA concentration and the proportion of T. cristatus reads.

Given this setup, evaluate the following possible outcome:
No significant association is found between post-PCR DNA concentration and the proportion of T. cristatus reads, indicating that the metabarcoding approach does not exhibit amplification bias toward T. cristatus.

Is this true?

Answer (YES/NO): NO